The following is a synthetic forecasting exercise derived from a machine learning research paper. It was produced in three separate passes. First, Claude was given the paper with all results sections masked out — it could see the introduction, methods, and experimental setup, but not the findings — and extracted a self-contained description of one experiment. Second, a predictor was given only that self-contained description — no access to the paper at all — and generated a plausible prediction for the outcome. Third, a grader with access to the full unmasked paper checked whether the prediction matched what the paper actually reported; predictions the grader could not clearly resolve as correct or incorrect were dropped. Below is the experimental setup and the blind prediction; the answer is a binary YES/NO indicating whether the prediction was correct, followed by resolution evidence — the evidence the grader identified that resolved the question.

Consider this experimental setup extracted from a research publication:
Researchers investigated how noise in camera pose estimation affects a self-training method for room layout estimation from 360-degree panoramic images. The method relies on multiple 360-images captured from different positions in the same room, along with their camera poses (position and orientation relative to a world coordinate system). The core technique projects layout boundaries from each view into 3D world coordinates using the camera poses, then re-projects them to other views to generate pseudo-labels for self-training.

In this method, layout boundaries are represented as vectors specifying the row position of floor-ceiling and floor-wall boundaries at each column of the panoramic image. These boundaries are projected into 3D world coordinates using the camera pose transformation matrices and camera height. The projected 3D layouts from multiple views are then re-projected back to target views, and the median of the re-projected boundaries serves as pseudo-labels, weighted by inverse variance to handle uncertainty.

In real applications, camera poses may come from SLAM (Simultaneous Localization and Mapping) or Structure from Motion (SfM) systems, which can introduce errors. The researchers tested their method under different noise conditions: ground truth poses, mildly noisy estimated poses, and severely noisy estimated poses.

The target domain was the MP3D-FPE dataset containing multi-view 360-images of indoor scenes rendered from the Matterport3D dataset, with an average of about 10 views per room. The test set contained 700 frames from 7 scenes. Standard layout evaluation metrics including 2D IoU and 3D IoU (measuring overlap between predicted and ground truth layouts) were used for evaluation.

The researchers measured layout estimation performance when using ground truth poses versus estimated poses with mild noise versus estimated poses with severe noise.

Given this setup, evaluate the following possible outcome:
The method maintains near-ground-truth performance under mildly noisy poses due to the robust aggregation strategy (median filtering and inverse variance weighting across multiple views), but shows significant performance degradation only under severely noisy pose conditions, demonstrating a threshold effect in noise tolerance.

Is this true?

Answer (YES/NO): YES